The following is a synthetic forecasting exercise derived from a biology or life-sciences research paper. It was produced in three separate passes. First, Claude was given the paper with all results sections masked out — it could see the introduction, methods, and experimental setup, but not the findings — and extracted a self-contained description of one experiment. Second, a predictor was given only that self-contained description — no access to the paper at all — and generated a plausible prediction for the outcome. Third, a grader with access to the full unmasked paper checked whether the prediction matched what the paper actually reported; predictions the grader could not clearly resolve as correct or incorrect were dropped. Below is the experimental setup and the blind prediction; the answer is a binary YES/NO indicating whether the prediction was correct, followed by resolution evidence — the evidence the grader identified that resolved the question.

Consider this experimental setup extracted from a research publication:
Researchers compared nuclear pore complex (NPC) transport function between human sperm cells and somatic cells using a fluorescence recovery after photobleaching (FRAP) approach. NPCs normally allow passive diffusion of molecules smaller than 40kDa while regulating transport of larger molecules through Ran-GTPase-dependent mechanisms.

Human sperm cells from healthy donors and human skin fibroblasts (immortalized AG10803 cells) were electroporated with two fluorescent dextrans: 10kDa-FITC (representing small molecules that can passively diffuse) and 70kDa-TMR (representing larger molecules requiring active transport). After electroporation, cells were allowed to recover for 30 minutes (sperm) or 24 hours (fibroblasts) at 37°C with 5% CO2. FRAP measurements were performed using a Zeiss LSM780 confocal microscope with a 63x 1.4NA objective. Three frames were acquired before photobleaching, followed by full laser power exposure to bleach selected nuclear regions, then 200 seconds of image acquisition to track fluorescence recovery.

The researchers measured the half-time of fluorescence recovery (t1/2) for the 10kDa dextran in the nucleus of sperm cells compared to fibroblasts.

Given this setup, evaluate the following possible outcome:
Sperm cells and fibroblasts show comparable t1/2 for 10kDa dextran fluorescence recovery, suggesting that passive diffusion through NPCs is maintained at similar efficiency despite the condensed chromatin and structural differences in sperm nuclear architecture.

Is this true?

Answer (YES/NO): NO